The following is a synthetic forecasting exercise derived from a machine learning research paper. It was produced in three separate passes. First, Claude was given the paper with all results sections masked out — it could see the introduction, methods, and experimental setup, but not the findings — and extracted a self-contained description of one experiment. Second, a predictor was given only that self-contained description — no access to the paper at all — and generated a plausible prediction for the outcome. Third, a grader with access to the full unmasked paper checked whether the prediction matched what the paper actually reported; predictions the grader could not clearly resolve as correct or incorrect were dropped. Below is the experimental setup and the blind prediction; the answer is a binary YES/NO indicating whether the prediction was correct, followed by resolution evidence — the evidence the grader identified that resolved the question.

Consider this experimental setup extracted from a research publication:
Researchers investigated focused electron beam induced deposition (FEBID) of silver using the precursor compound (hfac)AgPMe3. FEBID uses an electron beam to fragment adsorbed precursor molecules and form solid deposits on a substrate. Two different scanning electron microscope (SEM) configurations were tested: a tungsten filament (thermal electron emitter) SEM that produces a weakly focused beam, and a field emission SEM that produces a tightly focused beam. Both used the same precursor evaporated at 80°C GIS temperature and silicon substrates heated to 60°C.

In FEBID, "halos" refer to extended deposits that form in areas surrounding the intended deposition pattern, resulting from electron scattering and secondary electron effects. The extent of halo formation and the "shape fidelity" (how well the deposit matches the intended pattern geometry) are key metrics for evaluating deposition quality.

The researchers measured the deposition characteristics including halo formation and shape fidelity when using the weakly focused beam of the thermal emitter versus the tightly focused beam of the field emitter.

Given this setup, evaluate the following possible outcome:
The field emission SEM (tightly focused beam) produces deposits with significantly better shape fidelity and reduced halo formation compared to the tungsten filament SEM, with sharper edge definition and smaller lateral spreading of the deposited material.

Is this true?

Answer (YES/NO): YES